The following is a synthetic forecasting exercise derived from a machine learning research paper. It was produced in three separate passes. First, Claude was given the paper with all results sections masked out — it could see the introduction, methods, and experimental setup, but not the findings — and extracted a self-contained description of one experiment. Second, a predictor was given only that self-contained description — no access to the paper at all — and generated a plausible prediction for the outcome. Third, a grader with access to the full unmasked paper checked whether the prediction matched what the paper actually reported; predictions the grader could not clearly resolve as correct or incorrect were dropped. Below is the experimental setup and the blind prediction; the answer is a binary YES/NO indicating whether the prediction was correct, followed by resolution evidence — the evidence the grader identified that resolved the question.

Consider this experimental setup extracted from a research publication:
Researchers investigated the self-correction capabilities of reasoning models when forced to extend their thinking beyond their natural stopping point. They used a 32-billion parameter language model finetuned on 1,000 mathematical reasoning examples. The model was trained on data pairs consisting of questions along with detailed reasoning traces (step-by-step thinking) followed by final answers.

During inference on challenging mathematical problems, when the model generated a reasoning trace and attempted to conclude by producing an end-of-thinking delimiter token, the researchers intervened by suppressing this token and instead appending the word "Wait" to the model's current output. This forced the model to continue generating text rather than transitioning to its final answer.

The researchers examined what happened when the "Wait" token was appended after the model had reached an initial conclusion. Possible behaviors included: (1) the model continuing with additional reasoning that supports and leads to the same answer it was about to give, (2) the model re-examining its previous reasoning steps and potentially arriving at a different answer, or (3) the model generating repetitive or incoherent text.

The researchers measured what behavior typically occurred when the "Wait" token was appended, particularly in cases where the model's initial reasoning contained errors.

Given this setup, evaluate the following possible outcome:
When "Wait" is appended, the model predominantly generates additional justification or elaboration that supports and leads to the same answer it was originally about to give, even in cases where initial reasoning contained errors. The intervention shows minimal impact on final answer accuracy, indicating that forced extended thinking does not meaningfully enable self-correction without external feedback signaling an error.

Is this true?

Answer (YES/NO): NO